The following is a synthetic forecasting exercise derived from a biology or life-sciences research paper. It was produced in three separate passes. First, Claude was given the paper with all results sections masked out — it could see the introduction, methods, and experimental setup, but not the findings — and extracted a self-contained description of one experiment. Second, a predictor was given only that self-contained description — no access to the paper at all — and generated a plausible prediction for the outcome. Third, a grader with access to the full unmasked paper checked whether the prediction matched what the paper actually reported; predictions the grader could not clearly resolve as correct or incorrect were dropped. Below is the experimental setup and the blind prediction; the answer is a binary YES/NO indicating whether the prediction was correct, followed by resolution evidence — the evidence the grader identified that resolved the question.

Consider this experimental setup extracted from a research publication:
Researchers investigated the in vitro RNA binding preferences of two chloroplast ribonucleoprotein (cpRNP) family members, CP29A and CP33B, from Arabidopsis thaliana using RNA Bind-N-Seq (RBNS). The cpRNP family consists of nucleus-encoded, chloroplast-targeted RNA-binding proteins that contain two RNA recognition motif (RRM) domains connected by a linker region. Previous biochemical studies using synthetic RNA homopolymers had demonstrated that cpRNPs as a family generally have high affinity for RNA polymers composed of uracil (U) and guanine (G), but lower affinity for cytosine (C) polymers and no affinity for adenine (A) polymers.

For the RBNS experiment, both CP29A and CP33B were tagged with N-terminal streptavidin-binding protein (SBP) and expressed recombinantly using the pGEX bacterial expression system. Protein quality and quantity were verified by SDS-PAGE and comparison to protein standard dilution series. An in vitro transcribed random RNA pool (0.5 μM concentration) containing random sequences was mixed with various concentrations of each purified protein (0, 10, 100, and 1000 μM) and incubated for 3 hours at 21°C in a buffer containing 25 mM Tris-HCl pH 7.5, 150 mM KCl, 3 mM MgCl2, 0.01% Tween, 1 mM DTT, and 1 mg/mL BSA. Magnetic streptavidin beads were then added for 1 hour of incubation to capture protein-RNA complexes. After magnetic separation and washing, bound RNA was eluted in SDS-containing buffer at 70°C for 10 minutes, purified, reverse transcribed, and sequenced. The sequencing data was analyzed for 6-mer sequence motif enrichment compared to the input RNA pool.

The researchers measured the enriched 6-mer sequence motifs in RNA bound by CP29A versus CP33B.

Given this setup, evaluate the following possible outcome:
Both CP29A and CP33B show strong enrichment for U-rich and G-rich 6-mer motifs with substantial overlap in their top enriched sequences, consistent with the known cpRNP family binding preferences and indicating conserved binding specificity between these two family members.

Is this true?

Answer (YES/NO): NO